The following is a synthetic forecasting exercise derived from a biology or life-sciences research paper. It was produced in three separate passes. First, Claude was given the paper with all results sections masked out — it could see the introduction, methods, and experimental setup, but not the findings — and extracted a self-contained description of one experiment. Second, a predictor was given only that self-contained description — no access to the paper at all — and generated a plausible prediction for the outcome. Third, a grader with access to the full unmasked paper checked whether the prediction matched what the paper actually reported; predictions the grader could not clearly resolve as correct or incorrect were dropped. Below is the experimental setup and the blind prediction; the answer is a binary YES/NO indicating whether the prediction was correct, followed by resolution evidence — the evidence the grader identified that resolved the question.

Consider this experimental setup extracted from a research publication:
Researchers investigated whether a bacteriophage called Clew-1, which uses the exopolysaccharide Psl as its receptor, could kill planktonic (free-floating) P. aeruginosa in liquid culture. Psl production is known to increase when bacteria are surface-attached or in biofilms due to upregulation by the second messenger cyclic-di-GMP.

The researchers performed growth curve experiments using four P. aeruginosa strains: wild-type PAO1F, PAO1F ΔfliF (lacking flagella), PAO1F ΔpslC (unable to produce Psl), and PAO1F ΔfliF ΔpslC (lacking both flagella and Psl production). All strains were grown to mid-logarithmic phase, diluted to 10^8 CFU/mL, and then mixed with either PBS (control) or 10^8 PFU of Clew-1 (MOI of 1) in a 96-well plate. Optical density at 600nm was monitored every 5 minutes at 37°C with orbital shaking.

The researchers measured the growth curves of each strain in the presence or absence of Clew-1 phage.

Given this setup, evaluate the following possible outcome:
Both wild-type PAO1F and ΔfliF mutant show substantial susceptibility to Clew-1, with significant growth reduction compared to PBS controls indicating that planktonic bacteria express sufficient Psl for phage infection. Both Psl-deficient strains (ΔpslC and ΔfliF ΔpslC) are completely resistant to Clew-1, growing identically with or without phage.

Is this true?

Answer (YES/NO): NO